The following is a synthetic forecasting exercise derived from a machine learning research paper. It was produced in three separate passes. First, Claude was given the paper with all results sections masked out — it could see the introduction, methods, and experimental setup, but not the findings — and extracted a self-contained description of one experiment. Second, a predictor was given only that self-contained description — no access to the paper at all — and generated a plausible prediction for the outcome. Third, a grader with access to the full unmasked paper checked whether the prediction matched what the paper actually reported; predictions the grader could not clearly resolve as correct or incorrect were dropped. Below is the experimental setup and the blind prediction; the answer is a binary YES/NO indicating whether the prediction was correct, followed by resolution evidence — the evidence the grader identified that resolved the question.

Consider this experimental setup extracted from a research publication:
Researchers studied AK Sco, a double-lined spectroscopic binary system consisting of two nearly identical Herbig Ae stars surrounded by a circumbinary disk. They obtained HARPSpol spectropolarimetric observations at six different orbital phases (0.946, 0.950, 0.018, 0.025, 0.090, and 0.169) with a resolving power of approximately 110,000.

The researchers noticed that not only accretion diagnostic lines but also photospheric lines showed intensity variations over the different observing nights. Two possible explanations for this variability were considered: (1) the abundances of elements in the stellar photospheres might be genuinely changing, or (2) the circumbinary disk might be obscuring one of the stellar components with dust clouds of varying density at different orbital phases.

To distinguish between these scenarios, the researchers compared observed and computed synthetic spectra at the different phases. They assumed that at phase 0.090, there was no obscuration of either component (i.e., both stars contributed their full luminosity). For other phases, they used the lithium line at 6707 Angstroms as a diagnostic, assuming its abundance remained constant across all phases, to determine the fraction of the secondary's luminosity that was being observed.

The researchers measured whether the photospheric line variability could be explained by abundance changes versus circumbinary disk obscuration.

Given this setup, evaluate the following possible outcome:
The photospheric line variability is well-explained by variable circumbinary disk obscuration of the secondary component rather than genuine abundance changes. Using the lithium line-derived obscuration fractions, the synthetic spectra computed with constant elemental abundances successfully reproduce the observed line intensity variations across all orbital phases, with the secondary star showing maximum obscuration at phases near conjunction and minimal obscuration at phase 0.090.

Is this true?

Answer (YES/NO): YES